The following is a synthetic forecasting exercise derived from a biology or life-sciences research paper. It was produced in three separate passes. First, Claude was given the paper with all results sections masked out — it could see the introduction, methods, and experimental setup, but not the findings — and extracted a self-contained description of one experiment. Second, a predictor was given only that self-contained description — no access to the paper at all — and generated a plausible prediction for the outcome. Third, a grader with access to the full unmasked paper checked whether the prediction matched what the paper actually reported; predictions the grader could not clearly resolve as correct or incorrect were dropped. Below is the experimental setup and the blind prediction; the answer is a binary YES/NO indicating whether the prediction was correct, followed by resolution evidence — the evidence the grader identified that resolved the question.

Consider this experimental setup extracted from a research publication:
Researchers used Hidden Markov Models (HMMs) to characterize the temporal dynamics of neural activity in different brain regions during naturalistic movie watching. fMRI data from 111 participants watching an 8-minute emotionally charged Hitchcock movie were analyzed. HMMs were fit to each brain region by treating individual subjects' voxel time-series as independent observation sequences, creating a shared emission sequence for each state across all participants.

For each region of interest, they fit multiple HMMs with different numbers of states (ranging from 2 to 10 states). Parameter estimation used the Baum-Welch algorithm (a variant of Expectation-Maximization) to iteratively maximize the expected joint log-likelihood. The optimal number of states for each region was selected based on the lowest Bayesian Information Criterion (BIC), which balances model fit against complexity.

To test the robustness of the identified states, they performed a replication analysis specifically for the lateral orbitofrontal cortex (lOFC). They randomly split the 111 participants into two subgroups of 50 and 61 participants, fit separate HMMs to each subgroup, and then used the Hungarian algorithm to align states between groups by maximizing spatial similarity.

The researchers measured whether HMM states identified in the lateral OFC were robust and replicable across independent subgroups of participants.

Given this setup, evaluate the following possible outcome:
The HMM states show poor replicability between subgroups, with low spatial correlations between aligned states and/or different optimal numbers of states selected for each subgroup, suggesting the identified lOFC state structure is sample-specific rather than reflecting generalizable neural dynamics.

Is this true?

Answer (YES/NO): NO